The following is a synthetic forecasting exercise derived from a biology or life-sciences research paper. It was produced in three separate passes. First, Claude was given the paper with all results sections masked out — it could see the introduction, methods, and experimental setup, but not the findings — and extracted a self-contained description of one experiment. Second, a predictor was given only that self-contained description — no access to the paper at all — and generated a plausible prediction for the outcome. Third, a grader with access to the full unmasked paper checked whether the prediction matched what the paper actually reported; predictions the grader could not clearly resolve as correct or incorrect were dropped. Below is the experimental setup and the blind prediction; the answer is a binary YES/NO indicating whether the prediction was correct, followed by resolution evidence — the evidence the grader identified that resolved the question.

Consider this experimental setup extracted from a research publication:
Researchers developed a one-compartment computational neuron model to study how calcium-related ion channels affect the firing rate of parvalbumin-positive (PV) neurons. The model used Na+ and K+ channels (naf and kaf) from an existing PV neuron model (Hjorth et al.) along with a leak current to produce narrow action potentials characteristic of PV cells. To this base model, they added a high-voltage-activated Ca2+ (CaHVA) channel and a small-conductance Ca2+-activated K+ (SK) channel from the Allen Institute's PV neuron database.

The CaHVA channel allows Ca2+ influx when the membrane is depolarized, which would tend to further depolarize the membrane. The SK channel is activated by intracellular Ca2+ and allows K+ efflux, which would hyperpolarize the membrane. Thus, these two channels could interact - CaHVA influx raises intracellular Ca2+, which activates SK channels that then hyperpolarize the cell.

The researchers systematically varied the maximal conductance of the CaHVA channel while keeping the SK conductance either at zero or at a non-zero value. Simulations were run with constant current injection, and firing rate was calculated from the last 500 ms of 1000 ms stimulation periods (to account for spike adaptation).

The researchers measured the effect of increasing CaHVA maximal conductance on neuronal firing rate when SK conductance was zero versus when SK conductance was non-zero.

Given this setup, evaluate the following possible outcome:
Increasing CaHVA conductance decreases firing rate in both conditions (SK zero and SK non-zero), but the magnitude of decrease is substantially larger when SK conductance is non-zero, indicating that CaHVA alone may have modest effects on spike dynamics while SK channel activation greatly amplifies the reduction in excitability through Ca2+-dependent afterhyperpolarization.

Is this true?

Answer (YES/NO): NO